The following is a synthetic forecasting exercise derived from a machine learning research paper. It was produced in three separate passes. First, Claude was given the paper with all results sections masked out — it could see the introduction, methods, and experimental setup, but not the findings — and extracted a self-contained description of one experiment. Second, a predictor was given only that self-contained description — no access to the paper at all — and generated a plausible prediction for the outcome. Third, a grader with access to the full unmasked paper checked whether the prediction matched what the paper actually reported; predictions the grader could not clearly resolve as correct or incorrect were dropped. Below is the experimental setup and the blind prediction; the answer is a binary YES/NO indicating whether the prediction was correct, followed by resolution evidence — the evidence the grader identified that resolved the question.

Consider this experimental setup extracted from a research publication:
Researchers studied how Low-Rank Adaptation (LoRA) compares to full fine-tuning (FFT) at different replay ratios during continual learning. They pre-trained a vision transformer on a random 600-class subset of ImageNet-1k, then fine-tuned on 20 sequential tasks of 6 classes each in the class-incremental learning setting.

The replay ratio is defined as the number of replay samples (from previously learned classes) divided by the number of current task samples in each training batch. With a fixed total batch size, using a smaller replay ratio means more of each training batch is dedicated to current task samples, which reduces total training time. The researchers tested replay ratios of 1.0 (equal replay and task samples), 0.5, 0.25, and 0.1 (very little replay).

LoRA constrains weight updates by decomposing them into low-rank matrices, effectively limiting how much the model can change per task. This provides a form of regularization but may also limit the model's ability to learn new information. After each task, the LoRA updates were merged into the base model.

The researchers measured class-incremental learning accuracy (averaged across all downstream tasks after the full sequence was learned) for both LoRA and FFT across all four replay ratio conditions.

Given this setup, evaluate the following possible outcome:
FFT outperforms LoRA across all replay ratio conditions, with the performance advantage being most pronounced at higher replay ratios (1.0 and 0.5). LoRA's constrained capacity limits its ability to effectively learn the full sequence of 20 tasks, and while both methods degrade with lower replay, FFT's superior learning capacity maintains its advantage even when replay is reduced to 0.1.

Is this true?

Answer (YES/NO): NO